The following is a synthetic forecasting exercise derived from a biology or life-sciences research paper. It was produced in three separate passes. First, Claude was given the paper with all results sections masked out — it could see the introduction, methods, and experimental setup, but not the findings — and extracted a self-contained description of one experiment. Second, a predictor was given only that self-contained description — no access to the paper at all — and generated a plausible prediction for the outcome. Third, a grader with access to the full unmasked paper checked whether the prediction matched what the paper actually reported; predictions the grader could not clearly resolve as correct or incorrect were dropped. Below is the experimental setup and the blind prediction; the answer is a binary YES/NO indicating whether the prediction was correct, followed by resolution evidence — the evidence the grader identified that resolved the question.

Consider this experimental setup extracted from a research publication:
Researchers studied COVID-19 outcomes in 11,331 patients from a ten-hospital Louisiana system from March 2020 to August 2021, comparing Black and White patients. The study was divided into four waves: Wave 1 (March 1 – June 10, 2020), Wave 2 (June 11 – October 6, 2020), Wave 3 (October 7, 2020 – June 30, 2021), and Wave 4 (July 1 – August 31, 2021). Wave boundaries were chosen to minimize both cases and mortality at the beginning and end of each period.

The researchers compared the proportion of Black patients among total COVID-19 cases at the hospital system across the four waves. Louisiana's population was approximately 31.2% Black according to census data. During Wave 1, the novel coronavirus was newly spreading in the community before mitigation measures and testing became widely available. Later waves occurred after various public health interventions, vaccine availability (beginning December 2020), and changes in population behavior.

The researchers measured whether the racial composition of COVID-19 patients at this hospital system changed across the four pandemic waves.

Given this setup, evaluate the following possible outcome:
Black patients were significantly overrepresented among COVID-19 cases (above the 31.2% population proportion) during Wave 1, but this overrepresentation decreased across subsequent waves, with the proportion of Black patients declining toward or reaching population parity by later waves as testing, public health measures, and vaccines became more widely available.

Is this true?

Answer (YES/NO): NO